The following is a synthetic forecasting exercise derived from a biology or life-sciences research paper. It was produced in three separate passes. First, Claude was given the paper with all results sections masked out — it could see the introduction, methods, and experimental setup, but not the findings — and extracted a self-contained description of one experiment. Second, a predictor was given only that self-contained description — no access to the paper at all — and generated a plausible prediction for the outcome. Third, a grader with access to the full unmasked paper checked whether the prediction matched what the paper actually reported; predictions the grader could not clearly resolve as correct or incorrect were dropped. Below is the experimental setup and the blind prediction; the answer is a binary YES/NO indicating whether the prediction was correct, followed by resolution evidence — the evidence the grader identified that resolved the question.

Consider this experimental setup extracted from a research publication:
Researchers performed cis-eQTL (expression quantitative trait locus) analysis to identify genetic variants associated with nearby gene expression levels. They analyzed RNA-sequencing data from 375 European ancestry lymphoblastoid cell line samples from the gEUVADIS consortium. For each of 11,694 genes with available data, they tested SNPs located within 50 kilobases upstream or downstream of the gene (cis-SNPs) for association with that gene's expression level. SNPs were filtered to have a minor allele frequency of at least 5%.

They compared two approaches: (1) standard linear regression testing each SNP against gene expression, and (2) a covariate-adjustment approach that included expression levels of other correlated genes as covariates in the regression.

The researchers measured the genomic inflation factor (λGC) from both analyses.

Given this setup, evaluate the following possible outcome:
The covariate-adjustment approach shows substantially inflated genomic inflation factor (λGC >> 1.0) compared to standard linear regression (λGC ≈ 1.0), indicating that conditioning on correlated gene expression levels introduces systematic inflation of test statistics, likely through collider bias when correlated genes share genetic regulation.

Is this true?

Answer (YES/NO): NO